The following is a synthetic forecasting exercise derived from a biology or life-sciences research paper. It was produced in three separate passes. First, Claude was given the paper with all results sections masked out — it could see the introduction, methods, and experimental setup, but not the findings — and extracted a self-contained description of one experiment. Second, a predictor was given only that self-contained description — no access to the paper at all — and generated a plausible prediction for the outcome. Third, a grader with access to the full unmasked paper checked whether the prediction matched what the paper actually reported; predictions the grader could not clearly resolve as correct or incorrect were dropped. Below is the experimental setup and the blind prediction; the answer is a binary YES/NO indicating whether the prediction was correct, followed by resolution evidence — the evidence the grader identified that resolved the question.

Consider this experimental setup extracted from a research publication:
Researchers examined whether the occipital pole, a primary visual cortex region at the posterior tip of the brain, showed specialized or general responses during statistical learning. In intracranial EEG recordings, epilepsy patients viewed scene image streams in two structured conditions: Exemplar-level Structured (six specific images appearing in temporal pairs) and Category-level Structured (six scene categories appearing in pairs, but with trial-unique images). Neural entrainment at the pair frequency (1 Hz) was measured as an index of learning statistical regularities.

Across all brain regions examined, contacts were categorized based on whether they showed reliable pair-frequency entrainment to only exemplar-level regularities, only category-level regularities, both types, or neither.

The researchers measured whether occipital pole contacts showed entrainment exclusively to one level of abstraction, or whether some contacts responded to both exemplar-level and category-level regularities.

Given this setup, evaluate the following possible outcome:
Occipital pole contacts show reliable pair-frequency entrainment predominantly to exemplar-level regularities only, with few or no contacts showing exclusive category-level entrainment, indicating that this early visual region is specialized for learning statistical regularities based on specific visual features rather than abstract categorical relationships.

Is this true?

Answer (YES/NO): NO